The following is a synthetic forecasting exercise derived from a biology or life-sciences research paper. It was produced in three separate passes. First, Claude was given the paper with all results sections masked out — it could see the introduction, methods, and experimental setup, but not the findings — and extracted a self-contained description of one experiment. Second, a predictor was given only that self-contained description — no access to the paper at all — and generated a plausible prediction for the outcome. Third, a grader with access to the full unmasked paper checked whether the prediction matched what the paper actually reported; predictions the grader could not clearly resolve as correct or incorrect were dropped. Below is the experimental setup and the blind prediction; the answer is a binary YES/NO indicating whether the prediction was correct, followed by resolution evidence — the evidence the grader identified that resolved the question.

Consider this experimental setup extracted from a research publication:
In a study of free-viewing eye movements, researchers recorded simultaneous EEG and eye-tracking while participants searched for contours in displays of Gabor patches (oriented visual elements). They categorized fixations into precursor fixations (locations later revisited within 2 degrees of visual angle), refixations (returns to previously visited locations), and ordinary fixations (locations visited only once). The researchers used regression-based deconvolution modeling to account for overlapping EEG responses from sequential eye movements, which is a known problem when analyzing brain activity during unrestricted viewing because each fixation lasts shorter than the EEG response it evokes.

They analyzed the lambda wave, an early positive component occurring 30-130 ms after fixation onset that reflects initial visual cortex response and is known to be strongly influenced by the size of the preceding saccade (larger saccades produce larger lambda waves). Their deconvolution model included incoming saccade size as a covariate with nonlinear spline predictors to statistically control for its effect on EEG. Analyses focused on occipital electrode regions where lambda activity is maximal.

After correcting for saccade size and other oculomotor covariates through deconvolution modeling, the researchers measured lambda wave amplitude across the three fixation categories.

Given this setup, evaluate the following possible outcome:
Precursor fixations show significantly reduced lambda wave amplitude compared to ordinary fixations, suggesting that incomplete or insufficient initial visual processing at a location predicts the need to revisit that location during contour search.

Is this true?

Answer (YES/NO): NO